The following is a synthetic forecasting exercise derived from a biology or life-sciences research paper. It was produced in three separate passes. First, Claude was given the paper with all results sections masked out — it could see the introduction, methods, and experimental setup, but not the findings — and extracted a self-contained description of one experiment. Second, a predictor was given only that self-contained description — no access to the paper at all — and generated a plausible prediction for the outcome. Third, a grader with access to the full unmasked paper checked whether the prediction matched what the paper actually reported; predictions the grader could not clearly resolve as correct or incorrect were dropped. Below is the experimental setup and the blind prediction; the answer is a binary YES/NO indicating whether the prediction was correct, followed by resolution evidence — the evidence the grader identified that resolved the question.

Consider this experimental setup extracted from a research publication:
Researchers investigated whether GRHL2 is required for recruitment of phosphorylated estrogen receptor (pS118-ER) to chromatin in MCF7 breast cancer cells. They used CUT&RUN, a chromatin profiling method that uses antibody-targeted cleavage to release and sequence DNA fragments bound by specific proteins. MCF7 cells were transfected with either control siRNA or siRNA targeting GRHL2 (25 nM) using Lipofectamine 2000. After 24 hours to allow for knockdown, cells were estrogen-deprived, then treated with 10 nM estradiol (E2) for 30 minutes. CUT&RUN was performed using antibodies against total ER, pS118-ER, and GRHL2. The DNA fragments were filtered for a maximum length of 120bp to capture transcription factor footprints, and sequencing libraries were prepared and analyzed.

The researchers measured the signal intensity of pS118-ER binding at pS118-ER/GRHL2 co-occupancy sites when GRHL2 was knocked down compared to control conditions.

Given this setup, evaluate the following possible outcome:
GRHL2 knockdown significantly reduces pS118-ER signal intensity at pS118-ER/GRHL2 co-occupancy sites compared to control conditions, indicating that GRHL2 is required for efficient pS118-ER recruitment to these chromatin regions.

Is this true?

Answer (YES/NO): YES